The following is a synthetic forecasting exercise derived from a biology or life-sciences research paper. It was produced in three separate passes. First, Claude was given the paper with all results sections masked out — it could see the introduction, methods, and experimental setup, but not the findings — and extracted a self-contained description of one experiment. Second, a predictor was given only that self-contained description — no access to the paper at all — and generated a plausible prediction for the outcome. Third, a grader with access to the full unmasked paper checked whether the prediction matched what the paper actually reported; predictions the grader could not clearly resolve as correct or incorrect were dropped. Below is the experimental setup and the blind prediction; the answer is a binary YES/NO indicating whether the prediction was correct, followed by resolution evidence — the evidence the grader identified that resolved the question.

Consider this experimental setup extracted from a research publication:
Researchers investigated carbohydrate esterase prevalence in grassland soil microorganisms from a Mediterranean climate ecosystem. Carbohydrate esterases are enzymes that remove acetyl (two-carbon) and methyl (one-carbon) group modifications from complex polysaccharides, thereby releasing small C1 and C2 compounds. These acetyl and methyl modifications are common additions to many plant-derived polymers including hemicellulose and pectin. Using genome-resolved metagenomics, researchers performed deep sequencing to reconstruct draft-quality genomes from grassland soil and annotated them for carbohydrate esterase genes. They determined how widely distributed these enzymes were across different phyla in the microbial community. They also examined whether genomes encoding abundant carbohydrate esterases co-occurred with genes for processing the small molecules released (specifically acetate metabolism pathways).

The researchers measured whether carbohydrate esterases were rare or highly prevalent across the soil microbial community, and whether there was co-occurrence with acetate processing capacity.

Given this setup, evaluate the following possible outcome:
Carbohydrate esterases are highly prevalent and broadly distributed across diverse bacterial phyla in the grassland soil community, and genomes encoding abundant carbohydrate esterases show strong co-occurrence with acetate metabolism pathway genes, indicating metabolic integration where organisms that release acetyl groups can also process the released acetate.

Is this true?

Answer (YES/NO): YES